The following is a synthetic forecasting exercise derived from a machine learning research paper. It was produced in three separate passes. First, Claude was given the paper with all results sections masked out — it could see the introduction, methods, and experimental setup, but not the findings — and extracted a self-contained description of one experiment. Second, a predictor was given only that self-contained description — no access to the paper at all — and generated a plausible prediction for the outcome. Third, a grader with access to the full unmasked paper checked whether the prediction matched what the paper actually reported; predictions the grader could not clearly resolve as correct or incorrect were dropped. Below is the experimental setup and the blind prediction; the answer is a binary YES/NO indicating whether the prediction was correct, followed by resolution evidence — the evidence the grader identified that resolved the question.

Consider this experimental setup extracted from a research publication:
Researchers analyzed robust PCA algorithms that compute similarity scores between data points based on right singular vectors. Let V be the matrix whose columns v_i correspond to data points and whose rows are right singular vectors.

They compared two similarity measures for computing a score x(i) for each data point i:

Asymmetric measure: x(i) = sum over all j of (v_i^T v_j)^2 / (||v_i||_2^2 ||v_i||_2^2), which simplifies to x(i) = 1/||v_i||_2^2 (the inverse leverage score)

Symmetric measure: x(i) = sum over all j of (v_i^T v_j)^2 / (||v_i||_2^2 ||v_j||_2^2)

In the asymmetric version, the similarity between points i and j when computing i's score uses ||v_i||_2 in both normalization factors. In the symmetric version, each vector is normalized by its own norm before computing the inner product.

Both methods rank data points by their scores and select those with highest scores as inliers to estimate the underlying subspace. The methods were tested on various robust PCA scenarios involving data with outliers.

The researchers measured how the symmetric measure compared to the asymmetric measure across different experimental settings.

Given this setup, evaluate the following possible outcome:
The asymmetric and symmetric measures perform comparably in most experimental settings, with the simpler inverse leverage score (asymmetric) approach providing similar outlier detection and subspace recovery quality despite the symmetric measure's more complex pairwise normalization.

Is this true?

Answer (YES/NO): NO